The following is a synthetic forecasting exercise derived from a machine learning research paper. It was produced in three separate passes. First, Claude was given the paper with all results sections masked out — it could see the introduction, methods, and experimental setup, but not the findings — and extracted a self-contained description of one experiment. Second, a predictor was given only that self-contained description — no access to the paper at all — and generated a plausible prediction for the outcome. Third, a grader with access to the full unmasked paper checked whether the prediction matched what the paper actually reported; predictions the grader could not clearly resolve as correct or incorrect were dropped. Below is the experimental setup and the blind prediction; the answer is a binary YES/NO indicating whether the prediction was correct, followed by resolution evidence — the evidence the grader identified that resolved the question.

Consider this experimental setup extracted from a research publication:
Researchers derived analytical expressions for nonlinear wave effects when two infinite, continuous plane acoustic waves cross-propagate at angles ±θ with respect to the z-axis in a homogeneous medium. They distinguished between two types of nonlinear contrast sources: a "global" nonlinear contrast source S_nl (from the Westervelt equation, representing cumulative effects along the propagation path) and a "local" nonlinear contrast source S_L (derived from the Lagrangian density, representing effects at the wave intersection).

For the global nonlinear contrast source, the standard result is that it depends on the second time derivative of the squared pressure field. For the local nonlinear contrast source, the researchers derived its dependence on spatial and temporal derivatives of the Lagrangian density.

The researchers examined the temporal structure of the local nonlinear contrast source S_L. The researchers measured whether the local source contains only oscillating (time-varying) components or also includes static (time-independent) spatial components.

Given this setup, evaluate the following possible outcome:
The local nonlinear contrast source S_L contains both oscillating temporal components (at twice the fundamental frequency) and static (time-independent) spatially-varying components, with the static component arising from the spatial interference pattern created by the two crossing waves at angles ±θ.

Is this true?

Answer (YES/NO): YES